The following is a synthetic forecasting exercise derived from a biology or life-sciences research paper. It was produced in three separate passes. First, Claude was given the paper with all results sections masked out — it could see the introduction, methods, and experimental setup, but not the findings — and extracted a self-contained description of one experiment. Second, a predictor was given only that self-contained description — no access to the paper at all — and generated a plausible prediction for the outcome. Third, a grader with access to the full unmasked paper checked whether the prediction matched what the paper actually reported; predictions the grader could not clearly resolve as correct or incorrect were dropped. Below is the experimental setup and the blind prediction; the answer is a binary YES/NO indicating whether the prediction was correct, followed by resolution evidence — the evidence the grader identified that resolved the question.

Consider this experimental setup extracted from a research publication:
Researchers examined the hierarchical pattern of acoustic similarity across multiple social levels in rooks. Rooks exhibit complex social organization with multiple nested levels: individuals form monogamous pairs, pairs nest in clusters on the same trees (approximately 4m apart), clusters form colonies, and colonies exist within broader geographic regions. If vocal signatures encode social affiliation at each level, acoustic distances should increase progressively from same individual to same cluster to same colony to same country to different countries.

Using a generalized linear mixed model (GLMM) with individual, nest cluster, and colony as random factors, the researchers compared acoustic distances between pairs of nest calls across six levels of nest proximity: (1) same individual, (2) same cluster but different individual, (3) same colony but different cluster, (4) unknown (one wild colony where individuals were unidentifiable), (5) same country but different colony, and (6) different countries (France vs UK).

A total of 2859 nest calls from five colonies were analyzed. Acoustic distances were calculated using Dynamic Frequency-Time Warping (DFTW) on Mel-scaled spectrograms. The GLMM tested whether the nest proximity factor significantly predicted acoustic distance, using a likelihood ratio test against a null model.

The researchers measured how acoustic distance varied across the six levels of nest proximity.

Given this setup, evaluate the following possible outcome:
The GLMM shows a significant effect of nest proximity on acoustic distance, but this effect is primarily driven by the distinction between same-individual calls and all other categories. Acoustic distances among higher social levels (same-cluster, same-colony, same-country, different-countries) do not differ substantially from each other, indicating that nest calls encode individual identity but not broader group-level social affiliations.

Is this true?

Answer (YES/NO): YES